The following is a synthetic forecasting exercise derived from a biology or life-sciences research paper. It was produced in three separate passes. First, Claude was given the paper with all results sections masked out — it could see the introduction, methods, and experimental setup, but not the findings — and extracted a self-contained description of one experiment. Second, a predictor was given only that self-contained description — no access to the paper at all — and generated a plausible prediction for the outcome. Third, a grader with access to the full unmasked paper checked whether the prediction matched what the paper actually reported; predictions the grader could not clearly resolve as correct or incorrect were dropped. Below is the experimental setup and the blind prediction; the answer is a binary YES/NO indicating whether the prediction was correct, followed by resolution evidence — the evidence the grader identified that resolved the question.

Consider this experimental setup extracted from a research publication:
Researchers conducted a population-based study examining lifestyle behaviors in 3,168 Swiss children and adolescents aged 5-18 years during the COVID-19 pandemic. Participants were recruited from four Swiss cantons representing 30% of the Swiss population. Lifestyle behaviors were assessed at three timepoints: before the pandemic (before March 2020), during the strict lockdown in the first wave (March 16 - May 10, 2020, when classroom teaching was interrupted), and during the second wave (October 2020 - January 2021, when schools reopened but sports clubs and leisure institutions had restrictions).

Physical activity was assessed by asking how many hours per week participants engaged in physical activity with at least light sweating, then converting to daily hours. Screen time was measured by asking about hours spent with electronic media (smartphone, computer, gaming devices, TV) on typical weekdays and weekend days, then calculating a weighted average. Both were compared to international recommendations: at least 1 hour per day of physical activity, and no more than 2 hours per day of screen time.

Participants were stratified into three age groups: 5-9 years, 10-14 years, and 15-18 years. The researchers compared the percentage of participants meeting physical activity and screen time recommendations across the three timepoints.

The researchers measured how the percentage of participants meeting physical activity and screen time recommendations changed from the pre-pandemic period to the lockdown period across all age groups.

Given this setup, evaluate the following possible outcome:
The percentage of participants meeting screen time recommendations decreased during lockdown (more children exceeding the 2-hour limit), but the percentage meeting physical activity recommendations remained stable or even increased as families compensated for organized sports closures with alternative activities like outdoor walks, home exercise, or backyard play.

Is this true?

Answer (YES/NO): NO